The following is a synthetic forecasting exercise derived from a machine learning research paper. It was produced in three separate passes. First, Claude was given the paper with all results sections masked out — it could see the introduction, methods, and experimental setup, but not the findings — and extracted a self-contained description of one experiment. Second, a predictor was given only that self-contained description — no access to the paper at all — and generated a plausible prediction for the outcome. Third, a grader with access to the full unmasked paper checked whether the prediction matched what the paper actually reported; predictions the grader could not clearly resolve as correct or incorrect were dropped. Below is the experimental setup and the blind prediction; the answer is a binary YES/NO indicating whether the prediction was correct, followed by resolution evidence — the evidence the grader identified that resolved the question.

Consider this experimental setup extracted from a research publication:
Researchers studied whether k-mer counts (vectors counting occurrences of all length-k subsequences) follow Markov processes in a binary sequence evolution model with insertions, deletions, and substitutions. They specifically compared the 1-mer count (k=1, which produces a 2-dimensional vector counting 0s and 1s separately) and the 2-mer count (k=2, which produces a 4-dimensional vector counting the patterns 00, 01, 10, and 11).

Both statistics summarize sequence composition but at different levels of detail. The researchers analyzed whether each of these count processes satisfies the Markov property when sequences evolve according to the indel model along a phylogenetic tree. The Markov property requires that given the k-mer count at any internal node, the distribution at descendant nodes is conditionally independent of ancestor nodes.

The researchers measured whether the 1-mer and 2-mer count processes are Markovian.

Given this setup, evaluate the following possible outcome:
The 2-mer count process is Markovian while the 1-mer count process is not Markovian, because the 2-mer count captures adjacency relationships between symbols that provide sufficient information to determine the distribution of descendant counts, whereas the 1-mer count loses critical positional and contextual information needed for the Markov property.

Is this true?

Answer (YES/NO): NO